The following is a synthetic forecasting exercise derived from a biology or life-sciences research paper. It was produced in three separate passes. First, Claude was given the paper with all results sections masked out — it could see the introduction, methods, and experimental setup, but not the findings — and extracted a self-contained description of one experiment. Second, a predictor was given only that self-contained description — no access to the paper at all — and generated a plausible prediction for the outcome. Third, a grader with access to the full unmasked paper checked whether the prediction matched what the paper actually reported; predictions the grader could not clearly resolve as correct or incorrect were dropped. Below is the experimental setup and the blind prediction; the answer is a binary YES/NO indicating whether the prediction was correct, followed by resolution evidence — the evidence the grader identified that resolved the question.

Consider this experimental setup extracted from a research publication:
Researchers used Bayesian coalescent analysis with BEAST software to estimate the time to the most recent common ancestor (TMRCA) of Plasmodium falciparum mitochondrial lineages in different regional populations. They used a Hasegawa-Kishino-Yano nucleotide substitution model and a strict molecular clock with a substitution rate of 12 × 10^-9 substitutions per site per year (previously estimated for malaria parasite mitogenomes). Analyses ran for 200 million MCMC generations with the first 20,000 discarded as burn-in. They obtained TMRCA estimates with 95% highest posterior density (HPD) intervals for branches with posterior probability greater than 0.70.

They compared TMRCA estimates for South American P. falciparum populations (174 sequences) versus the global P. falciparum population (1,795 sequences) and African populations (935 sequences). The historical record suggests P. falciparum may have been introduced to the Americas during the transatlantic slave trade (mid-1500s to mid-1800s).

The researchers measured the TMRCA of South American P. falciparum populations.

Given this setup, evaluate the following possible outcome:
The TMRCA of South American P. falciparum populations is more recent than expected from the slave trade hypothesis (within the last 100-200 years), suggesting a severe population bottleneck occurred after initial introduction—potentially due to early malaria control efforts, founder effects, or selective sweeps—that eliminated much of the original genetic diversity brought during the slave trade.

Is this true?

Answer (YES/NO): NO